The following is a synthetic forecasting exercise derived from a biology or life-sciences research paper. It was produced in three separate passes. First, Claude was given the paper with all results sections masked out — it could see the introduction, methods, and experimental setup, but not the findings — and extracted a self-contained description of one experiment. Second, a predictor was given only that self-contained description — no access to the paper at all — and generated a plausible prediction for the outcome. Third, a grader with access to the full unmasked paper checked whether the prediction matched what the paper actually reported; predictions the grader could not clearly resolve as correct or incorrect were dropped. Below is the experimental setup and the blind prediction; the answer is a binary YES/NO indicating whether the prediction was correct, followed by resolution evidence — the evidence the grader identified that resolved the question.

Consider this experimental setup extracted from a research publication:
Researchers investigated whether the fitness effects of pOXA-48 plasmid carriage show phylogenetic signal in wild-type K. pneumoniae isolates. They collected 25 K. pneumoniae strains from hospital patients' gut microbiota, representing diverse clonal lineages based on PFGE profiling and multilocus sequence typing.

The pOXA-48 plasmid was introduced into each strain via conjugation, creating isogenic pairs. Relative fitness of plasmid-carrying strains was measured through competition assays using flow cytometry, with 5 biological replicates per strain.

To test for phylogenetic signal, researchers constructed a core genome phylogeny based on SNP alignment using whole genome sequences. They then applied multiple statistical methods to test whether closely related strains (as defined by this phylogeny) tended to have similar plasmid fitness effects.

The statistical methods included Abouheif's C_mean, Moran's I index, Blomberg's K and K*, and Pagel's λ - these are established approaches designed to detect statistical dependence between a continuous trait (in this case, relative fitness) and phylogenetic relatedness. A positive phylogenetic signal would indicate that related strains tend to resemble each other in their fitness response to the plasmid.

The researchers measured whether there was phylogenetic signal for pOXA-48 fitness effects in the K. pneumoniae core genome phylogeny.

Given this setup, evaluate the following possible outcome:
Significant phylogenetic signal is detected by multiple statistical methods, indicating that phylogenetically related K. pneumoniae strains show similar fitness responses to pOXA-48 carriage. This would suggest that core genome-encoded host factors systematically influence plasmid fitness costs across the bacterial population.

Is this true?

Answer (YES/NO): NO